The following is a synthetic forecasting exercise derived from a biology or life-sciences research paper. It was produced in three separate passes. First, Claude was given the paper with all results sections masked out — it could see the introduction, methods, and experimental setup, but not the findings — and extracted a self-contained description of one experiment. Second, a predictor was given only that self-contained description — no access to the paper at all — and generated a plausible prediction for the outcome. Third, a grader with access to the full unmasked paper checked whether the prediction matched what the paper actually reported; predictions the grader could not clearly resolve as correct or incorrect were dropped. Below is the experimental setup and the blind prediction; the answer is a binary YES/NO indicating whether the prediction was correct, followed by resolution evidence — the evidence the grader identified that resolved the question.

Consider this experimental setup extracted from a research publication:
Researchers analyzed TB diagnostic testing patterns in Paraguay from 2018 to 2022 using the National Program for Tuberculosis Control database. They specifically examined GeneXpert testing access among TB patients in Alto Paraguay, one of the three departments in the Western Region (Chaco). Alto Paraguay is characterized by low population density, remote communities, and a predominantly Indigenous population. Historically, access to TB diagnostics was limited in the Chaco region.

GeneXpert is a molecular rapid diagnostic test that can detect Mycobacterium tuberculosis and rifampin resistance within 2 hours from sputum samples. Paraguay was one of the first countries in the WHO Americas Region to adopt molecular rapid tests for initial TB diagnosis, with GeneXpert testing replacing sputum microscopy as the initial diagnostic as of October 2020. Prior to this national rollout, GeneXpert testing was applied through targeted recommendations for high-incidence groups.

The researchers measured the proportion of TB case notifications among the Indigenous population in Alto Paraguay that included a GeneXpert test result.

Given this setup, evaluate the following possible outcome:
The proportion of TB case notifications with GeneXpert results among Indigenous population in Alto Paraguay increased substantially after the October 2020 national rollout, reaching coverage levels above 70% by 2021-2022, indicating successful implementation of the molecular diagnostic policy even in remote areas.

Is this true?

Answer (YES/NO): YES